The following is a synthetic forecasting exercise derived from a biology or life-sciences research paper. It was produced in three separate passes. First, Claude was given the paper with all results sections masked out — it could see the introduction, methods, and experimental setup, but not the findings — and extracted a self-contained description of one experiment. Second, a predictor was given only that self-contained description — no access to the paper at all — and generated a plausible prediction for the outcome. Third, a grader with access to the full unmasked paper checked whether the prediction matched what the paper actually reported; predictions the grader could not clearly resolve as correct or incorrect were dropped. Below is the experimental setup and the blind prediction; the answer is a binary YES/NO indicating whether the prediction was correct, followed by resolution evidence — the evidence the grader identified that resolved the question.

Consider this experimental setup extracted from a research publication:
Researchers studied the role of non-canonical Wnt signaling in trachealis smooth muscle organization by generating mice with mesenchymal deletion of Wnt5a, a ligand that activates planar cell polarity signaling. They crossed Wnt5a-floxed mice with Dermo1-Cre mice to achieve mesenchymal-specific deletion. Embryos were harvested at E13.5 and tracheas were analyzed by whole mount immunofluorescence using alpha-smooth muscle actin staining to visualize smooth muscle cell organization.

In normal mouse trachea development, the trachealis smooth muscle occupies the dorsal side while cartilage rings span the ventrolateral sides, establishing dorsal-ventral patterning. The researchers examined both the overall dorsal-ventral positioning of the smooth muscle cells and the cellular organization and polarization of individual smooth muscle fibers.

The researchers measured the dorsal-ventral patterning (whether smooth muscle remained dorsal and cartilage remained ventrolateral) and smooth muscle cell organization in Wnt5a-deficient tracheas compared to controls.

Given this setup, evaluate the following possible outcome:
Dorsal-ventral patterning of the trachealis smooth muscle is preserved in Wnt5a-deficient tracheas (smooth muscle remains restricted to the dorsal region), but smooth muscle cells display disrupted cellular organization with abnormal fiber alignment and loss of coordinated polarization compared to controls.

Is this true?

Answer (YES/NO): YES